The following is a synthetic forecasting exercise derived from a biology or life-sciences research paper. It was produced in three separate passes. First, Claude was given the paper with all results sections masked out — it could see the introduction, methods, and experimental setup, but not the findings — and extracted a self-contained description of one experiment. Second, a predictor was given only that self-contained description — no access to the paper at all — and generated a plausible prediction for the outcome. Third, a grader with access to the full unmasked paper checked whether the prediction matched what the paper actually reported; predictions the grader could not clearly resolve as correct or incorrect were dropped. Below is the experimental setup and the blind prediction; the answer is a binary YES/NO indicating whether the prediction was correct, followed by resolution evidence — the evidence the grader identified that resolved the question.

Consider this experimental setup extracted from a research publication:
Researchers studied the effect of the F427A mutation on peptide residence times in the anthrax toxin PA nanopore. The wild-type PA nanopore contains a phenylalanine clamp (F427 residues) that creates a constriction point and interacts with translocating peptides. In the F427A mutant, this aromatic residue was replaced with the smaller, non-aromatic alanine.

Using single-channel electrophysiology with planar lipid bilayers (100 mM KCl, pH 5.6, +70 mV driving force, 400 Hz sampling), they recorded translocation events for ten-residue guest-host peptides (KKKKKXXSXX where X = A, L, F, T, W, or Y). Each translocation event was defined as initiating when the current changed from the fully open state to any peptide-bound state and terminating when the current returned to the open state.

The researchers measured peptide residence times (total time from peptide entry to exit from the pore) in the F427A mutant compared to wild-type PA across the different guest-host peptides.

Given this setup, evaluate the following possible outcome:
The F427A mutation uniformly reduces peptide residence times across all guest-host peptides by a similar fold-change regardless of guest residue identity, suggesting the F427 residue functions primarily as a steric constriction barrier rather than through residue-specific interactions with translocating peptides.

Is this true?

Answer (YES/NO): NO